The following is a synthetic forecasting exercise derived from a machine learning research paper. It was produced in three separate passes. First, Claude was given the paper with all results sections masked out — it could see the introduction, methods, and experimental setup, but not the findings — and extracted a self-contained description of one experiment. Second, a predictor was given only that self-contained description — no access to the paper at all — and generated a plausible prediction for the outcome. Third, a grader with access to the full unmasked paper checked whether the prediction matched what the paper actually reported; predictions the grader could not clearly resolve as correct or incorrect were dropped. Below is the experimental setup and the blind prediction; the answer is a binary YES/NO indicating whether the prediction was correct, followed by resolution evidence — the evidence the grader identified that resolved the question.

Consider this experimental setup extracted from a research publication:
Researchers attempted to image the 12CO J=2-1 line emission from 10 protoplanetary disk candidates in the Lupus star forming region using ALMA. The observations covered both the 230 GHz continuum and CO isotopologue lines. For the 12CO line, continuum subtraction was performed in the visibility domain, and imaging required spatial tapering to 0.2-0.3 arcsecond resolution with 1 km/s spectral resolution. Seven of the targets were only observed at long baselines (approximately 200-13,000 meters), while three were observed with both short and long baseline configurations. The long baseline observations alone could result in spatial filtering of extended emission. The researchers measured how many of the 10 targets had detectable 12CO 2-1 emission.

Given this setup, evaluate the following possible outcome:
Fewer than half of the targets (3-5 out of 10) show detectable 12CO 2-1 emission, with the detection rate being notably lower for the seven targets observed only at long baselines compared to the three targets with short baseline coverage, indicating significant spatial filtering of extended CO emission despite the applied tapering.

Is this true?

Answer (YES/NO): NO